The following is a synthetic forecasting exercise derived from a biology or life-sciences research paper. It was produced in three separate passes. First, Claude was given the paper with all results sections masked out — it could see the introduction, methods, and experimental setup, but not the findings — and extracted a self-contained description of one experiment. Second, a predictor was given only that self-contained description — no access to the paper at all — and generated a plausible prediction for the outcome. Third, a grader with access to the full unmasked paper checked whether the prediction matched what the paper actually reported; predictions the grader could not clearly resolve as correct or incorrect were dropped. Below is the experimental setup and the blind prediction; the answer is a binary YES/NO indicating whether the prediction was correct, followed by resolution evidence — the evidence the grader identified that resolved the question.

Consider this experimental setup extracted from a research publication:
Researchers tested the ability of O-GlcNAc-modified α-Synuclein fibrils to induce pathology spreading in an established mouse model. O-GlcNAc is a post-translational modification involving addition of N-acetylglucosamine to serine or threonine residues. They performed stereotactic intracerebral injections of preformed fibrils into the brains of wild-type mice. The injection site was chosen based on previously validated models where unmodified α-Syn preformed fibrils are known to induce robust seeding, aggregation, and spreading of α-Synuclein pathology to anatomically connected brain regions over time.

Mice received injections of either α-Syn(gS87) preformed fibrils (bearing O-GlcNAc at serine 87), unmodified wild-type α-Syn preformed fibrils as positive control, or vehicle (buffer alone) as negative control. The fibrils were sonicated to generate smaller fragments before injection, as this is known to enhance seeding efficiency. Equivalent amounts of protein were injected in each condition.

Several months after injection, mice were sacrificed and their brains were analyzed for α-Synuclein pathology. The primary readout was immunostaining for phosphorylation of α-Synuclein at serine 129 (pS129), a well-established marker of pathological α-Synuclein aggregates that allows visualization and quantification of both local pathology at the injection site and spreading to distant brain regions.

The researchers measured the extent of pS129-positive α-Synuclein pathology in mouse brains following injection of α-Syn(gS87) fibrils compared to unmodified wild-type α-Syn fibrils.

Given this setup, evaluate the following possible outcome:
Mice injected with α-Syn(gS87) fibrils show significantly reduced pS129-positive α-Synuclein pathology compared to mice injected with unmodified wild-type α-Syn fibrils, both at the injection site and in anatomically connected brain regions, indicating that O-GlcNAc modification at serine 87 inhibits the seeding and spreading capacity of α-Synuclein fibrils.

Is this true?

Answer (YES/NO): YES